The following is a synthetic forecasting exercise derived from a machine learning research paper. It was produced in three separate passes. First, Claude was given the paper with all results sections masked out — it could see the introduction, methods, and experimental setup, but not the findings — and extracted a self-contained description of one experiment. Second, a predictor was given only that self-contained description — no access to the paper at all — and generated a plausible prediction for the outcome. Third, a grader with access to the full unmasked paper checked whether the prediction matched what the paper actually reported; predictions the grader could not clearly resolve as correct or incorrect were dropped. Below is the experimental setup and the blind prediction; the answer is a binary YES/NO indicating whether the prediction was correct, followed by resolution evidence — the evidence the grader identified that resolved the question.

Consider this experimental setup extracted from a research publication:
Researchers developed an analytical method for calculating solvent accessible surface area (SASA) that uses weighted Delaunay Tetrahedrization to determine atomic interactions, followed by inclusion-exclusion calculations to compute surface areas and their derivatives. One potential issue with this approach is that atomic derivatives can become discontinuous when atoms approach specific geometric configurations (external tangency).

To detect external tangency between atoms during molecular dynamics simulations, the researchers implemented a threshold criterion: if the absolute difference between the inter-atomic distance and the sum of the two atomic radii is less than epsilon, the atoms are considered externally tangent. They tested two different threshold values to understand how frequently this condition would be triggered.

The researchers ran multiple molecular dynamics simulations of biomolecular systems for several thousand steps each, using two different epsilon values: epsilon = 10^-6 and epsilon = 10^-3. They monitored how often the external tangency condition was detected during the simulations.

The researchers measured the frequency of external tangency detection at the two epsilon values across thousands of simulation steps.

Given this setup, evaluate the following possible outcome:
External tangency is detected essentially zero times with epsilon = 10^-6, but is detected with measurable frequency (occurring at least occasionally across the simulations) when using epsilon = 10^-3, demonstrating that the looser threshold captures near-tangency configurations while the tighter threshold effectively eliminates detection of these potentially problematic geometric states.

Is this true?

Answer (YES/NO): YES